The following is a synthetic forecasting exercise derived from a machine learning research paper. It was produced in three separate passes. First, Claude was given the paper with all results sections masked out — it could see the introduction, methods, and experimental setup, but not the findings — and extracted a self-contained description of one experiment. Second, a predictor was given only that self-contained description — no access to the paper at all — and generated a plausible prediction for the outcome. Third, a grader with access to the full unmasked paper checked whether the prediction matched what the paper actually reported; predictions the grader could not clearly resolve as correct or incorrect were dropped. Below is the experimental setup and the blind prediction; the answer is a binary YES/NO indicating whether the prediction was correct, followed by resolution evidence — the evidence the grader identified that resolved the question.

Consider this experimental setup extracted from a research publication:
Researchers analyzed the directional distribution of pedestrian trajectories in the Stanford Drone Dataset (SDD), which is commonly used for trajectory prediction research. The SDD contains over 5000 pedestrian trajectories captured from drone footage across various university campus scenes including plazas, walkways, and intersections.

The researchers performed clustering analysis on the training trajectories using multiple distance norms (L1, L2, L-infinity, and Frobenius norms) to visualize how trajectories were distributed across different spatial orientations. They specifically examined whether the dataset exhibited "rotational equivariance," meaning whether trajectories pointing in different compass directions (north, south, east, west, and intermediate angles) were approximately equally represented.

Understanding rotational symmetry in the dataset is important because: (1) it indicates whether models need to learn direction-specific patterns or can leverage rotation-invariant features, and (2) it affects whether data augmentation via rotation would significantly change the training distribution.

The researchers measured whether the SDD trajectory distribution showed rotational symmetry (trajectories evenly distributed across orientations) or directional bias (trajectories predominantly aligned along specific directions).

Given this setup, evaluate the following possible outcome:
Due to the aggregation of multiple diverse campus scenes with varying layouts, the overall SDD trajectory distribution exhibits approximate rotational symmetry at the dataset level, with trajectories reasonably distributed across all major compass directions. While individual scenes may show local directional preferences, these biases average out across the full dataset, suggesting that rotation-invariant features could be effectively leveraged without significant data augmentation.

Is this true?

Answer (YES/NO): NO